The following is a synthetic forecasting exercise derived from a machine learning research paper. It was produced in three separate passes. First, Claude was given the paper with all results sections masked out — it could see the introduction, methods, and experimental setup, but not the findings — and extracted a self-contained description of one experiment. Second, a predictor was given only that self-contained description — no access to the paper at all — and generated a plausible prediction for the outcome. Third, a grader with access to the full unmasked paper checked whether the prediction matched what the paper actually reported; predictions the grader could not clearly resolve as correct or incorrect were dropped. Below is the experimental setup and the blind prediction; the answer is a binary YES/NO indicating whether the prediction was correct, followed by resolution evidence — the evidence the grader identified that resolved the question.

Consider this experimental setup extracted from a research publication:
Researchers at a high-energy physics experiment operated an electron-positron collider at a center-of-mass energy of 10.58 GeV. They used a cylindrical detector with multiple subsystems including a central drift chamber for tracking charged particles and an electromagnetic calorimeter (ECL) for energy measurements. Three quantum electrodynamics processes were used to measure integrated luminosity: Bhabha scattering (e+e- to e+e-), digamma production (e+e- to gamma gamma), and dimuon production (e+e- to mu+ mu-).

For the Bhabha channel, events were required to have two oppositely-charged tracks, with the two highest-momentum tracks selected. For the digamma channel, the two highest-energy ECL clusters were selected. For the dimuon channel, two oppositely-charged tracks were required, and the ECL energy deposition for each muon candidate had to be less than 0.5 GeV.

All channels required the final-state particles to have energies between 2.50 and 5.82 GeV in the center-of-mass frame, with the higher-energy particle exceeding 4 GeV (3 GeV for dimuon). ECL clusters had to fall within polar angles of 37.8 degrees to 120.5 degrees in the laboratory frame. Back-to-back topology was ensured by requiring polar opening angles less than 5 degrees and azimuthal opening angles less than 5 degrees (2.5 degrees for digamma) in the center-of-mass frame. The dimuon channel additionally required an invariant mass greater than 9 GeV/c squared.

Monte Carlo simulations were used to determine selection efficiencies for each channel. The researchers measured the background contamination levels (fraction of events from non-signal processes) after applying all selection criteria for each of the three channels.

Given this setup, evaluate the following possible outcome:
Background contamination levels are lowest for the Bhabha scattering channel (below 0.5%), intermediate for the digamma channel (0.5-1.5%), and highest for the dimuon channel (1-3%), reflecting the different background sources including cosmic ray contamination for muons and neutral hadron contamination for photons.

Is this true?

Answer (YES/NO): NO